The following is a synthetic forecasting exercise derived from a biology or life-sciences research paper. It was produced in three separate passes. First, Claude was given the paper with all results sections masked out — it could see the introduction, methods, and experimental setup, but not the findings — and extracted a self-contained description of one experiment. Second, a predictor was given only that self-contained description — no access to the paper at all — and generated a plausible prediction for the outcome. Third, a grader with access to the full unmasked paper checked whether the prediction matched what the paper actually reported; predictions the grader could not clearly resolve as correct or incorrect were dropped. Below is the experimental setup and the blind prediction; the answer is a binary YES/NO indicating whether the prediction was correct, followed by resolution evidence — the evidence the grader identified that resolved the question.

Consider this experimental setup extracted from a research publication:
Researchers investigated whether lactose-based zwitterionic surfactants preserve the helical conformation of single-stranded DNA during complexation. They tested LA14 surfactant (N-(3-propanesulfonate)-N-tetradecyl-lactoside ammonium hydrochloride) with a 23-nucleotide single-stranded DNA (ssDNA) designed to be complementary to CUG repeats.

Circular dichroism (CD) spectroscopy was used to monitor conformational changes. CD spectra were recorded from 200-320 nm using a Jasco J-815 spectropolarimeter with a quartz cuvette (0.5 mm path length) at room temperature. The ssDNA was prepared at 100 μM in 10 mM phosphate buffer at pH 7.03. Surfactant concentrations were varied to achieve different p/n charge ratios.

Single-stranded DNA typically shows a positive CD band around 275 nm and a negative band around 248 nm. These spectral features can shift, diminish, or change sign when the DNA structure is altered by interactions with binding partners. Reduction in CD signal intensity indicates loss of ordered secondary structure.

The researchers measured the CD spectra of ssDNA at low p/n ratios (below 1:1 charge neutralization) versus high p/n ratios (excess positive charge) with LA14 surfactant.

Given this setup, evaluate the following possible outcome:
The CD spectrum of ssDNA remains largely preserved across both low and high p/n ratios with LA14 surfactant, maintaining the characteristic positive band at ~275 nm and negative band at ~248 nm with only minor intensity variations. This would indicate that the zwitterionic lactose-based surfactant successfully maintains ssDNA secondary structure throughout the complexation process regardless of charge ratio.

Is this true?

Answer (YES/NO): NO